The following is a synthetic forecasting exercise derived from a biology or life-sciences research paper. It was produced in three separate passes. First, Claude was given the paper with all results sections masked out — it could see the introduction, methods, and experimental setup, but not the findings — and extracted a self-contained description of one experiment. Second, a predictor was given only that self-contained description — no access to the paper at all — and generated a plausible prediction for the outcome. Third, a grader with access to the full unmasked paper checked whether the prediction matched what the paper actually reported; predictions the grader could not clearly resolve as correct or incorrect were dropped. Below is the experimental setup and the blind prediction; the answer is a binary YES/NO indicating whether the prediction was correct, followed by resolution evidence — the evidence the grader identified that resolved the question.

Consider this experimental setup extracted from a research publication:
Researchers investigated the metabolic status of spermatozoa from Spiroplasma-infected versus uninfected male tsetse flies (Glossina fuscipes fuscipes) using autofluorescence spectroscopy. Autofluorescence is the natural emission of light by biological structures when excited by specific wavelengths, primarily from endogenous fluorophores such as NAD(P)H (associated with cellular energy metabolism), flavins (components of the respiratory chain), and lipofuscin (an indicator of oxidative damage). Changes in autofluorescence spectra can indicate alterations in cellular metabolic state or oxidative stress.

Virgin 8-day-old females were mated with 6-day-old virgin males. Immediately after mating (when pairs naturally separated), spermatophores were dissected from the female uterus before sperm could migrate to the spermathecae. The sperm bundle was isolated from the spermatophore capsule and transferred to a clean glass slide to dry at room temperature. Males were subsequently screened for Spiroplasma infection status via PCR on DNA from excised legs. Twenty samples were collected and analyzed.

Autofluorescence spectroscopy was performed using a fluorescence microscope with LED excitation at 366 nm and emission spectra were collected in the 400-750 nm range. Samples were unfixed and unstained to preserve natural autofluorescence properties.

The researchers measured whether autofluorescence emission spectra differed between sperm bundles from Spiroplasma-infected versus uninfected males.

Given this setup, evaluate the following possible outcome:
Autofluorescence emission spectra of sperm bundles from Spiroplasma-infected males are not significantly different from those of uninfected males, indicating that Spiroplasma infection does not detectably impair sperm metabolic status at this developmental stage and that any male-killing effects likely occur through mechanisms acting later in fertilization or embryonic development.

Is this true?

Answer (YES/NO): NO